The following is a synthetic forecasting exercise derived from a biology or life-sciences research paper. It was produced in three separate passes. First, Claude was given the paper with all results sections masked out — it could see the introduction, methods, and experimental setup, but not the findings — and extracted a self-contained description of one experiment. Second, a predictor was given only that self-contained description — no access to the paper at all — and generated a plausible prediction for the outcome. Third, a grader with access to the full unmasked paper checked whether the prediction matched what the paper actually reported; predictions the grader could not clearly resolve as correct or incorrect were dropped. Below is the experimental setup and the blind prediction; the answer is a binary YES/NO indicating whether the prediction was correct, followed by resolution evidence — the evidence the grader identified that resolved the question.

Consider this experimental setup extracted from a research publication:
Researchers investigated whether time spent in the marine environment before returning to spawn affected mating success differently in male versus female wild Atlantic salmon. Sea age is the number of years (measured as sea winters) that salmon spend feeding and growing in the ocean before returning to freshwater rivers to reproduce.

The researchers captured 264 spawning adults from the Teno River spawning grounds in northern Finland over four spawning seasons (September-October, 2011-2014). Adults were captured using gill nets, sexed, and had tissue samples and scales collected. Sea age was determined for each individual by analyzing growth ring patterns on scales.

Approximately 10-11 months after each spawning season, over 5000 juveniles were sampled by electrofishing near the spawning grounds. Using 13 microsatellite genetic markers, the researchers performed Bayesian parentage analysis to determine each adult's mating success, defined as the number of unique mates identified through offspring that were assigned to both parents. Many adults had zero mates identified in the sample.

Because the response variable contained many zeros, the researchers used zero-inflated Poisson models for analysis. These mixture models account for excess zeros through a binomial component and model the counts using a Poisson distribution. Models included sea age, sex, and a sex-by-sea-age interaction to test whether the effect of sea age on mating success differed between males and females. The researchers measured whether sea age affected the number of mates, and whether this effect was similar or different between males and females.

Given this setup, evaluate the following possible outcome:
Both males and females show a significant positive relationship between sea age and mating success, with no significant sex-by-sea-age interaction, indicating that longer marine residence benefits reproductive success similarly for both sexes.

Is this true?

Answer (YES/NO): NO